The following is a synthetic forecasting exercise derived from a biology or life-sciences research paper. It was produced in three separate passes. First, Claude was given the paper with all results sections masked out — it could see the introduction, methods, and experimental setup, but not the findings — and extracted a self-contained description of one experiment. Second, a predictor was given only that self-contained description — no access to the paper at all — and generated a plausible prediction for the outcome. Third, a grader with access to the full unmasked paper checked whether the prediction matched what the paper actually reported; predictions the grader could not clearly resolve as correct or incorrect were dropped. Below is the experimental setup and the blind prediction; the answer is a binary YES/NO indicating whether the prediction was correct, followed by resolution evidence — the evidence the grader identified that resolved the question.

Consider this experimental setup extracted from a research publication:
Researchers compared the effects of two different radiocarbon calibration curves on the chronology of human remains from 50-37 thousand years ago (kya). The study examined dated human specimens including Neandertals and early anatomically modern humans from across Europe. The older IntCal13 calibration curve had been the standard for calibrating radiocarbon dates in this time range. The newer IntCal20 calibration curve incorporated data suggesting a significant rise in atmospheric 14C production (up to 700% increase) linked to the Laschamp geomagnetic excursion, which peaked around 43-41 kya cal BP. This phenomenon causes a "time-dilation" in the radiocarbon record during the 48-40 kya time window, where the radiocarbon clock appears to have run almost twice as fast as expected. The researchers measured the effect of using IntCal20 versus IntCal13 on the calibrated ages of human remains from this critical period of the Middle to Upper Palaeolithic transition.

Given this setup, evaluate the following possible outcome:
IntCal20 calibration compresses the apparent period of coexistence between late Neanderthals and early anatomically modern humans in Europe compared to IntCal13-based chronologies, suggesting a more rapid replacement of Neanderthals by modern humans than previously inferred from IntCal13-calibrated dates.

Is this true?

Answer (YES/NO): YES